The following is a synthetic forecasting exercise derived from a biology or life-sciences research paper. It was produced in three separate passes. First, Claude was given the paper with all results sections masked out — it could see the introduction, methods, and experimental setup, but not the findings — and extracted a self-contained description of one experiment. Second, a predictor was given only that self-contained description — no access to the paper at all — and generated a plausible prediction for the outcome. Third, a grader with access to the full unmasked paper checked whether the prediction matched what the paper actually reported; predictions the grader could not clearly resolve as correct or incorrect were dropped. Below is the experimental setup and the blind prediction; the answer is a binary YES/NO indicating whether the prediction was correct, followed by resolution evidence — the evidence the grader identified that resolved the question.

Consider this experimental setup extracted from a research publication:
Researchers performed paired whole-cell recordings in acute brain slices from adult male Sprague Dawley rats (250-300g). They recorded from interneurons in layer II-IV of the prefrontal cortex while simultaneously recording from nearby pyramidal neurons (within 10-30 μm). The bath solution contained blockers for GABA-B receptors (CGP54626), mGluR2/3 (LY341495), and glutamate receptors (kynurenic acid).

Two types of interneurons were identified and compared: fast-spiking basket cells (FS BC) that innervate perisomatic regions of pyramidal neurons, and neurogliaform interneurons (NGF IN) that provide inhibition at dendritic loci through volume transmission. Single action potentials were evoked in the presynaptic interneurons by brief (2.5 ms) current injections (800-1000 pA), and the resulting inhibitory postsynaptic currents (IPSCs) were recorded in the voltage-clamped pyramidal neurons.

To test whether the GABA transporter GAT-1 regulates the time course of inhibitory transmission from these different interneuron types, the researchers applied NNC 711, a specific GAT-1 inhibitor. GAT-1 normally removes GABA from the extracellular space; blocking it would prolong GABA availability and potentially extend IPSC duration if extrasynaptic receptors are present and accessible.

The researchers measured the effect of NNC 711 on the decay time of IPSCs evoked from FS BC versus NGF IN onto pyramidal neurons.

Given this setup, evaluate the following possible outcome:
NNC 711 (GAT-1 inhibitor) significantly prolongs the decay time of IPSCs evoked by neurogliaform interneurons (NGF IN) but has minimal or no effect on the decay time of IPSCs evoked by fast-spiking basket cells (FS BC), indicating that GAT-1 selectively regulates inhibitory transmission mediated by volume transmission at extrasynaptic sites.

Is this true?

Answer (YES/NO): YES